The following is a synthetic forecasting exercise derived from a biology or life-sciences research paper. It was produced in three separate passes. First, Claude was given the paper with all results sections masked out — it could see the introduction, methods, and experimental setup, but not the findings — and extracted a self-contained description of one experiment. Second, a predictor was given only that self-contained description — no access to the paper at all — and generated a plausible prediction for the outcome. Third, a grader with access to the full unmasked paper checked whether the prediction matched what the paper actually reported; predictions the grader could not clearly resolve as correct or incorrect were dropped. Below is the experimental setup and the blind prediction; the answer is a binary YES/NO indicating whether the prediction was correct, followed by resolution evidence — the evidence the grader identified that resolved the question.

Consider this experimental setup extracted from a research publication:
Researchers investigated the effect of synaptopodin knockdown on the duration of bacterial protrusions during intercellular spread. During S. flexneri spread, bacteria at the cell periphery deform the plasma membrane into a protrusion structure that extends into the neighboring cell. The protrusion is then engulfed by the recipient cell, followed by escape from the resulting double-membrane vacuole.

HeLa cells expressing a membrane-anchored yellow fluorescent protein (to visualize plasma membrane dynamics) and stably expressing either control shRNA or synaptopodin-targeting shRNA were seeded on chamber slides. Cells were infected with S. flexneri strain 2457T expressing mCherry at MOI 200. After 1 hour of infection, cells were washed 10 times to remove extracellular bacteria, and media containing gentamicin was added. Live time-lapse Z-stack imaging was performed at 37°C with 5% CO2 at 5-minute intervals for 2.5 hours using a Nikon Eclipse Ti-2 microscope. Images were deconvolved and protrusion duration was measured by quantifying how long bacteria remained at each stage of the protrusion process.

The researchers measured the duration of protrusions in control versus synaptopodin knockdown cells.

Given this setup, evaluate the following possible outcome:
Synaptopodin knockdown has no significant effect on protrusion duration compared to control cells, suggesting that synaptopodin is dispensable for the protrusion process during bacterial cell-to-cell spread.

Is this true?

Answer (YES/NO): NO